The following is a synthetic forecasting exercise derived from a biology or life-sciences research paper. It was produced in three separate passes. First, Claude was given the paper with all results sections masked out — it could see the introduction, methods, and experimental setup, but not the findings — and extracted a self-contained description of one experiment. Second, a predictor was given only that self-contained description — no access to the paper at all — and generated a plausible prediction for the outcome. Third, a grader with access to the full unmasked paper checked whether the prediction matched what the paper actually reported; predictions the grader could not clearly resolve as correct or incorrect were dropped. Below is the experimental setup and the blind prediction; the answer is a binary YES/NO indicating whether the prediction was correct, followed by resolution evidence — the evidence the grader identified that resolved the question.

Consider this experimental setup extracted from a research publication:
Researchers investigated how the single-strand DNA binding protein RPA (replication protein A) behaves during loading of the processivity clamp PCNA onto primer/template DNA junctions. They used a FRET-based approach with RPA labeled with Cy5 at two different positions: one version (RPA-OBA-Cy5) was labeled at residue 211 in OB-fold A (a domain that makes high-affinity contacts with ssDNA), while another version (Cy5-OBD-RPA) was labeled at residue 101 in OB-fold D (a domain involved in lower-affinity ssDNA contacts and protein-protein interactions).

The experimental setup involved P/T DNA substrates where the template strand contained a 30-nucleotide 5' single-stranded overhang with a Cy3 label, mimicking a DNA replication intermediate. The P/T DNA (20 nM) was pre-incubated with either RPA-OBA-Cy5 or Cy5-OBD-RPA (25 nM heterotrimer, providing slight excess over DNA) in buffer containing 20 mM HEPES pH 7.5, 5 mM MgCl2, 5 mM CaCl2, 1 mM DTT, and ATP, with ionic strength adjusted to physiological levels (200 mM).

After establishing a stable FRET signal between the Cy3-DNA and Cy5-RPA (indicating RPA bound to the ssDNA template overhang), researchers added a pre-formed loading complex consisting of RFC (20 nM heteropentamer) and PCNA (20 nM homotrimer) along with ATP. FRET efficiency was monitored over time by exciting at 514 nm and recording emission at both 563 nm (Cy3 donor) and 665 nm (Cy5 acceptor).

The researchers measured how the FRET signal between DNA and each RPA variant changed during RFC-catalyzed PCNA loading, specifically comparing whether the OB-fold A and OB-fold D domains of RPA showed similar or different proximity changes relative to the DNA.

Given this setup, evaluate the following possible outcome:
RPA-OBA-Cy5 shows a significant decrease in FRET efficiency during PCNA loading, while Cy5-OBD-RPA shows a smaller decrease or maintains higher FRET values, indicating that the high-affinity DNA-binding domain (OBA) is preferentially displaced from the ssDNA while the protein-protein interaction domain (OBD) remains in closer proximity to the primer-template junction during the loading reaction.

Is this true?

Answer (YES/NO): NO